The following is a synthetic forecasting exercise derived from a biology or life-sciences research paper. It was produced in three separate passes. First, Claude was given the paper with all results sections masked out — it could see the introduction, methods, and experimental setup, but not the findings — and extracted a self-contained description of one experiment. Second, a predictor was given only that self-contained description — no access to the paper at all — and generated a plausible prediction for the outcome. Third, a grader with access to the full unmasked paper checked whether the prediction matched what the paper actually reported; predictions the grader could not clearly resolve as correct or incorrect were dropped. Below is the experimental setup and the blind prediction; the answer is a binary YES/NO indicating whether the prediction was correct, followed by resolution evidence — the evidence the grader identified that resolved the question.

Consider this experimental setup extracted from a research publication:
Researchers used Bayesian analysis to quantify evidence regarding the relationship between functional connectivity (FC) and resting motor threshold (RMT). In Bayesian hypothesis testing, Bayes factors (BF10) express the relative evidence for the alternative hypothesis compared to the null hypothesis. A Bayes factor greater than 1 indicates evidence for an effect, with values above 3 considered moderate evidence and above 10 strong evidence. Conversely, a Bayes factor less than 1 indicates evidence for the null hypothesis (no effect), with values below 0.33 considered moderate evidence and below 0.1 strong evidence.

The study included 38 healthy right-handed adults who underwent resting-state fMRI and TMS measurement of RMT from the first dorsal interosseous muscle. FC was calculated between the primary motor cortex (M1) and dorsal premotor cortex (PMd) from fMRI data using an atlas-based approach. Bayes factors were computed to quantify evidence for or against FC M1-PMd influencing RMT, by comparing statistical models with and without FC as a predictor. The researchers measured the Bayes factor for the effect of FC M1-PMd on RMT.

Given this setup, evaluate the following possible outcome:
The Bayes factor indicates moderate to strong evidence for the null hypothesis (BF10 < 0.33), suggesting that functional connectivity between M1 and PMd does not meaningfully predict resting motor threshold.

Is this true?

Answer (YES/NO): YES